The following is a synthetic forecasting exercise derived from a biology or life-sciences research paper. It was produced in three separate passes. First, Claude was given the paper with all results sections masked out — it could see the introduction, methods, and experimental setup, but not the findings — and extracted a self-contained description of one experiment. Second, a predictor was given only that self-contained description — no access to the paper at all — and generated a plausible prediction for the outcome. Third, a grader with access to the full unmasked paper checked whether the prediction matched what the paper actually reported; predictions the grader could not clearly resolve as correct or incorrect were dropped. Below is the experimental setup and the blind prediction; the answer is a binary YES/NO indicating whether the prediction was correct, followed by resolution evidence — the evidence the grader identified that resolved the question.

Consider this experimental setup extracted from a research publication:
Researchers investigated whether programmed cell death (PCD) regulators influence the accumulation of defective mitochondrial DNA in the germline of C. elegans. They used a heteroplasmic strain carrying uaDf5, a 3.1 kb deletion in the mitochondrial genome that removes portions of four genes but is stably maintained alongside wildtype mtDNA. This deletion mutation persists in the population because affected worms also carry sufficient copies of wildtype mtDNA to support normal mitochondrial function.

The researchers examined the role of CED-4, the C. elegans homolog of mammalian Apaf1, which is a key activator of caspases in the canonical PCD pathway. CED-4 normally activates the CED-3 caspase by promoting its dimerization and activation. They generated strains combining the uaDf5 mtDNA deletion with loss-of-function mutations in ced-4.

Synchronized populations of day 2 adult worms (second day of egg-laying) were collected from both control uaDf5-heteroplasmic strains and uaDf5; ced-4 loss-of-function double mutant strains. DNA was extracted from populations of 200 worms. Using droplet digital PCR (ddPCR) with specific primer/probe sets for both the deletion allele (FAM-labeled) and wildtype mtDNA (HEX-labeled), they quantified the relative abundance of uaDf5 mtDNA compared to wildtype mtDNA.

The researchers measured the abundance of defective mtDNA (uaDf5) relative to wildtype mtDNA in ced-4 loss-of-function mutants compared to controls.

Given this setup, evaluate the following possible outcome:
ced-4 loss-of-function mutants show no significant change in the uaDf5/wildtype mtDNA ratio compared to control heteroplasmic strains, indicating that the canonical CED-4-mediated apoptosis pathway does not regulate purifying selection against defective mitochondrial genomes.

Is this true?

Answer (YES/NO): YES